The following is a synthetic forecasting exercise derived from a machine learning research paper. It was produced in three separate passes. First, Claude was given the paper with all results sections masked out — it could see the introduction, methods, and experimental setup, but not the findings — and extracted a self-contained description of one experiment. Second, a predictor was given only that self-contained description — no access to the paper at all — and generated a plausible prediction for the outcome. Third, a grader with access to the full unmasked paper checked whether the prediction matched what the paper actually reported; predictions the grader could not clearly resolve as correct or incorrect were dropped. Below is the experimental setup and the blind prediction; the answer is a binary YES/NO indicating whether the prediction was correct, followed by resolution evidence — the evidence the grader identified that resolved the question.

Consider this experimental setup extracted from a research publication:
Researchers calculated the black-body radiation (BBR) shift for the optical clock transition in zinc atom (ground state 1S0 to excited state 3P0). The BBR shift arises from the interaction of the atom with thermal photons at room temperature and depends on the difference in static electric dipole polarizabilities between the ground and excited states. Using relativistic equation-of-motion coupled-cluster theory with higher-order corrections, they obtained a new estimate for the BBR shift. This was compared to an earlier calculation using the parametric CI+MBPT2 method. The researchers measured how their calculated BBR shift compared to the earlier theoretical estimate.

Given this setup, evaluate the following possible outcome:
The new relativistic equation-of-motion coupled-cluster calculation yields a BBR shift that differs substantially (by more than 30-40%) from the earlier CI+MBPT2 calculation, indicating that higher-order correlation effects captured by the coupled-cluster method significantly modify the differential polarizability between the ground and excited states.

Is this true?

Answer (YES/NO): NO